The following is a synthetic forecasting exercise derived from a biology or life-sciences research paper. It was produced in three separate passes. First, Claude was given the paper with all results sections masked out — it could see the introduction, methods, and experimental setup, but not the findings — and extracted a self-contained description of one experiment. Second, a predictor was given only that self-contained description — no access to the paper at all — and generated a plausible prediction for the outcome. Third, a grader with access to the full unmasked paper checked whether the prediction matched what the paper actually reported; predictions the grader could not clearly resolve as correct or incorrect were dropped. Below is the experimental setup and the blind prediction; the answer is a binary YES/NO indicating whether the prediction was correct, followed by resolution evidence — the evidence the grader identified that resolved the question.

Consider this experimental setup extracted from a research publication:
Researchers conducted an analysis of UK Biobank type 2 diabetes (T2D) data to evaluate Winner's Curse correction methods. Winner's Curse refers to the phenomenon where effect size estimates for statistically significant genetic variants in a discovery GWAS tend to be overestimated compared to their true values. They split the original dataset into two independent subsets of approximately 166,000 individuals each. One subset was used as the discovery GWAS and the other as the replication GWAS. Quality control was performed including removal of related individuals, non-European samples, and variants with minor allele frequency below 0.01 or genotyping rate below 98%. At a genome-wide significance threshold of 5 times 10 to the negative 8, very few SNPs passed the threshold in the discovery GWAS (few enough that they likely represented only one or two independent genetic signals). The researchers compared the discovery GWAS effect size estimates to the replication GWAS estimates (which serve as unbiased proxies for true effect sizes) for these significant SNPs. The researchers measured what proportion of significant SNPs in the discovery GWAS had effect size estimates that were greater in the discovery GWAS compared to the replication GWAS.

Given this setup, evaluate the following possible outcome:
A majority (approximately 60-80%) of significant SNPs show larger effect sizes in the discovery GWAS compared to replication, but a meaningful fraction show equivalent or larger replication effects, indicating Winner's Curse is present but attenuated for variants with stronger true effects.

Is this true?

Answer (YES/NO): NO